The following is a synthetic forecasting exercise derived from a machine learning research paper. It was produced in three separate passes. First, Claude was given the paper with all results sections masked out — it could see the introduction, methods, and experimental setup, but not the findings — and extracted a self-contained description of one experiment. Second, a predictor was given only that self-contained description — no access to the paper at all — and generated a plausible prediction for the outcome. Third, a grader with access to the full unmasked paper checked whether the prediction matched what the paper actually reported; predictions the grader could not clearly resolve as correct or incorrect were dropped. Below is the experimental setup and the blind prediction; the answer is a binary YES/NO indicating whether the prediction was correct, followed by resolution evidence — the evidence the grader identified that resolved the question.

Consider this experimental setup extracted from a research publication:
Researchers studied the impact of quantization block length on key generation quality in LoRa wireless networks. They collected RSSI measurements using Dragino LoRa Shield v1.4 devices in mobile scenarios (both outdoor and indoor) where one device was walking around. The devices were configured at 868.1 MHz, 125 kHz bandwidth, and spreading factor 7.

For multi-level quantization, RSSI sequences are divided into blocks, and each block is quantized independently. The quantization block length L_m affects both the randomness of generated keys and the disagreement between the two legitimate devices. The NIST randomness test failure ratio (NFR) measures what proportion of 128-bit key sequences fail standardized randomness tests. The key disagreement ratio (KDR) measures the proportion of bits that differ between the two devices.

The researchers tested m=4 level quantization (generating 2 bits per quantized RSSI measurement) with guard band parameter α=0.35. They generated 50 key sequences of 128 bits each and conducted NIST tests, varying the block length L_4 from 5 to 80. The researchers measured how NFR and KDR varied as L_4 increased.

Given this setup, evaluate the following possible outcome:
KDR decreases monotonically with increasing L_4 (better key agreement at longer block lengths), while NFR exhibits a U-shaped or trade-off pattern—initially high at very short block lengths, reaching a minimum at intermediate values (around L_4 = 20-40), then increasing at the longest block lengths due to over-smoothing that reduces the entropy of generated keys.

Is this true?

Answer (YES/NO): NO